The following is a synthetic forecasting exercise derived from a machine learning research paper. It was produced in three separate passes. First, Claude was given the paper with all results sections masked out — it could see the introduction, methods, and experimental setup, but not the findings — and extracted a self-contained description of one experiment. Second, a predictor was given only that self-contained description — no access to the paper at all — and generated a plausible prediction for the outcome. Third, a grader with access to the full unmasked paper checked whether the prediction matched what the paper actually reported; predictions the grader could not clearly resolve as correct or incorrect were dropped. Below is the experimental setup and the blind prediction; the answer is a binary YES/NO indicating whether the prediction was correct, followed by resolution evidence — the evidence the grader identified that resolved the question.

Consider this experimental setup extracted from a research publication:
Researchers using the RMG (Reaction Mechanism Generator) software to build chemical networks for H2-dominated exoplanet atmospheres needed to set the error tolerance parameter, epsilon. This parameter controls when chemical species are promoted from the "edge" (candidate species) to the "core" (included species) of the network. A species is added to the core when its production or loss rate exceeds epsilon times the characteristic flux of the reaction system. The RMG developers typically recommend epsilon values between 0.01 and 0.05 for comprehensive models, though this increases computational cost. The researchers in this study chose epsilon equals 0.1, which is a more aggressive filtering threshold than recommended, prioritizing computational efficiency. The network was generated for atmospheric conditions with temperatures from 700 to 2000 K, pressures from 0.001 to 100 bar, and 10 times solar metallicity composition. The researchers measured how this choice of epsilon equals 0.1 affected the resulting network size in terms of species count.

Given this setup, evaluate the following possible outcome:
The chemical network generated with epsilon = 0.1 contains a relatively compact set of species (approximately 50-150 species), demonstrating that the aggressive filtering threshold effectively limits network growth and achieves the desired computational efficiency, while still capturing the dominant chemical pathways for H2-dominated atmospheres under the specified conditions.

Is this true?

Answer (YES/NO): YES